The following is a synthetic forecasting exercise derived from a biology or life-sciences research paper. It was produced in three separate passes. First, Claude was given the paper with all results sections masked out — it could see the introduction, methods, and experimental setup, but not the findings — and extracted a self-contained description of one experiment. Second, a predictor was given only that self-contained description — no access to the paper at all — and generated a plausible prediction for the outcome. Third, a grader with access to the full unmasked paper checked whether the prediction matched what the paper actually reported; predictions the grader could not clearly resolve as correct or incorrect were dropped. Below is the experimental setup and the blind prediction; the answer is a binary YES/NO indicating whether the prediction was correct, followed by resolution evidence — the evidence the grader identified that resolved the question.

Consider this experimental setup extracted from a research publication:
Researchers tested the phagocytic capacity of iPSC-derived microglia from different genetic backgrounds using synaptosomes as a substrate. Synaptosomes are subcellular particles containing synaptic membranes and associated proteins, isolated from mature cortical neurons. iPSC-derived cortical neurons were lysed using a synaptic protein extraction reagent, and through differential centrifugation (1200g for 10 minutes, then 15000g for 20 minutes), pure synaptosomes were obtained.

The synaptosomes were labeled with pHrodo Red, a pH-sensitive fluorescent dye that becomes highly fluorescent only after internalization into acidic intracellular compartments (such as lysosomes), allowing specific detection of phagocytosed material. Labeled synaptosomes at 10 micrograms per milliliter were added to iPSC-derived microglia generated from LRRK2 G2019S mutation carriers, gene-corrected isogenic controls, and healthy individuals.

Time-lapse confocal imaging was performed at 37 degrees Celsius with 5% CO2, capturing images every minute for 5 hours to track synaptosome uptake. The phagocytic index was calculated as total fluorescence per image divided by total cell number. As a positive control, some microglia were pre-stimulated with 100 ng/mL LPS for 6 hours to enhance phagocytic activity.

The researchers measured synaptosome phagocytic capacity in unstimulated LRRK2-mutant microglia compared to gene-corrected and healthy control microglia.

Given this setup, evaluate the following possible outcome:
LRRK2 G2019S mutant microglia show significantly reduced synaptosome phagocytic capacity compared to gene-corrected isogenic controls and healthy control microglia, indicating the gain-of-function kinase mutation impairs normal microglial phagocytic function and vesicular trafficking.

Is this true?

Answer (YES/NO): NO